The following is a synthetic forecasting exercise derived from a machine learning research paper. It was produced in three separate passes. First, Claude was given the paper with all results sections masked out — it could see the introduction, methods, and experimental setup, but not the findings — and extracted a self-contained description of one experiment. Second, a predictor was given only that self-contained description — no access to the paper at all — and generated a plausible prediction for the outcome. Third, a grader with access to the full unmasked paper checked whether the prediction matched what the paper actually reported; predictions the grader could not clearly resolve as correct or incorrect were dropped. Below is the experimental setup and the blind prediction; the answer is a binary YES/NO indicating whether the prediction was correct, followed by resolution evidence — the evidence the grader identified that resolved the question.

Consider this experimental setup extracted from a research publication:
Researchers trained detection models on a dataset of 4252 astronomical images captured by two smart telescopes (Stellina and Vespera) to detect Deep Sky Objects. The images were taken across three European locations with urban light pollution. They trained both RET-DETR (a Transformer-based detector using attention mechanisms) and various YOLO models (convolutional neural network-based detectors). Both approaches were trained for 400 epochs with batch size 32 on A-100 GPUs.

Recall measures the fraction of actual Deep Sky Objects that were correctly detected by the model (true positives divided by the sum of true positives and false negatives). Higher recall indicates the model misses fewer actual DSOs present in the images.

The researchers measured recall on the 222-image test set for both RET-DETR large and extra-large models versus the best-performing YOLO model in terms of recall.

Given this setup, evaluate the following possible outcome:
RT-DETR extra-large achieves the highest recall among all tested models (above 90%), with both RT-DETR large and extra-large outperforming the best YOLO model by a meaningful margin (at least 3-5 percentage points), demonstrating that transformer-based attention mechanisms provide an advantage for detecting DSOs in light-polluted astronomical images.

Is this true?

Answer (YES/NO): NO